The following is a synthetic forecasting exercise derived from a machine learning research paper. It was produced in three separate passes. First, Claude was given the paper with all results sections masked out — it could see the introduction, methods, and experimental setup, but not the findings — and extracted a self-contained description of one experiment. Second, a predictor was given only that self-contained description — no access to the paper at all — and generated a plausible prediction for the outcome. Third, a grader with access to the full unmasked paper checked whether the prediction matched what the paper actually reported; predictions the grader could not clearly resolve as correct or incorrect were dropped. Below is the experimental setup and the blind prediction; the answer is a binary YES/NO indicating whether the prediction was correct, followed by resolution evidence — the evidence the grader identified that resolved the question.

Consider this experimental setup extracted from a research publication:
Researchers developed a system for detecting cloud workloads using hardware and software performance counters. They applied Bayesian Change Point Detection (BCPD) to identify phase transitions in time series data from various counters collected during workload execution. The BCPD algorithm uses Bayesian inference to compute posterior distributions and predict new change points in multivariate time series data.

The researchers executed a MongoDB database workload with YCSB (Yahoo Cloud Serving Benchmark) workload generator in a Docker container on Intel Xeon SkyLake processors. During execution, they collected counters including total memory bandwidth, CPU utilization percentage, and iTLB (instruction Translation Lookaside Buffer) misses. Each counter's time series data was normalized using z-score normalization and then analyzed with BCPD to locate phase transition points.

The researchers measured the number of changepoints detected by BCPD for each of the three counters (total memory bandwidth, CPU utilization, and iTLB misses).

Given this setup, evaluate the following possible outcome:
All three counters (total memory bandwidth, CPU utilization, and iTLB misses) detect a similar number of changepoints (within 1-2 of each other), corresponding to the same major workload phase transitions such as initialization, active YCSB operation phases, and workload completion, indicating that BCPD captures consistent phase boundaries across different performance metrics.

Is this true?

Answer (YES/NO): NO